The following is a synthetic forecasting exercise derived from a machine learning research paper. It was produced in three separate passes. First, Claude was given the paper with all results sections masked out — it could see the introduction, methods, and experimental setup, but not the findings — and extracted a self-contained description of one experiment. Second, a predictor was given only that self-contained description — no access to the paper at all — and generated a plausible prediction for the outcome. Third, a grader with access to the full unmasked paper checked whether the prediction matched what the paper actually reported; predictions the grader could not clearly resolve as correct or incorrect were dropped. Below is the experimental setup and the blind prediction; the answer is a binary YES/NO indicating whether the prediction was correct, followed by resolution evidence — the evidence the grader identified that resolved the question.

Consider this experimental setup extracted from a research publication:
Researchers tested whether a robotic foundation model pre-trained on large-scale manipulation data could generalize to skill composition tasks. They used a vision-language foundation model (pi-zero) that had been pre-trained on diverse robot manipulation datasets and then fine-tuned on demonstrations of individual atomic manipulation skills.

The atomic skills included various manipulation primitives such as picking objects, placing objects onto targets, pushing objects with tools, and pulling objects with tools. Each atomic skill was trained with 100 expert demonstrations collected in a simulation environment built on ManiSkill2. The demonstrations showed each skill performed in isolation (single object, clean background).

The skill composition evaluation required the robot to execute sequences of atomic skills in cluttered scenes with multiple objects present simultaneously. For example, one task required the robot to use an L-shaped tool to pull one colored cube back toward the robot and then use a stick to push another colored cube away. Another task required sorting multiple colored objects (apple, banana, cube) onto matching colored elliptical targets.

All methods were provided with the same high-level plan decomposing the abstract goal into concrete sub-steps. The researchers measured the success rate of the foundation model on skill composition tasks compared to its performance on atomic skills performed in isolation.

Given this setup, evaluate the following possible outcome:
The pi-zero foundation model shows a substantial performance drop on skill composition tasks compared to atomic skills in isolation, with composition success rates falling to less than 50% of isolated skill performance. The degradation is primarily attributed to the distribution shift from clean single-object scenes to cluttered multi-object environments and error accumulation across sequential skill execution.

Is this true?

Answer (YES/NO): NO